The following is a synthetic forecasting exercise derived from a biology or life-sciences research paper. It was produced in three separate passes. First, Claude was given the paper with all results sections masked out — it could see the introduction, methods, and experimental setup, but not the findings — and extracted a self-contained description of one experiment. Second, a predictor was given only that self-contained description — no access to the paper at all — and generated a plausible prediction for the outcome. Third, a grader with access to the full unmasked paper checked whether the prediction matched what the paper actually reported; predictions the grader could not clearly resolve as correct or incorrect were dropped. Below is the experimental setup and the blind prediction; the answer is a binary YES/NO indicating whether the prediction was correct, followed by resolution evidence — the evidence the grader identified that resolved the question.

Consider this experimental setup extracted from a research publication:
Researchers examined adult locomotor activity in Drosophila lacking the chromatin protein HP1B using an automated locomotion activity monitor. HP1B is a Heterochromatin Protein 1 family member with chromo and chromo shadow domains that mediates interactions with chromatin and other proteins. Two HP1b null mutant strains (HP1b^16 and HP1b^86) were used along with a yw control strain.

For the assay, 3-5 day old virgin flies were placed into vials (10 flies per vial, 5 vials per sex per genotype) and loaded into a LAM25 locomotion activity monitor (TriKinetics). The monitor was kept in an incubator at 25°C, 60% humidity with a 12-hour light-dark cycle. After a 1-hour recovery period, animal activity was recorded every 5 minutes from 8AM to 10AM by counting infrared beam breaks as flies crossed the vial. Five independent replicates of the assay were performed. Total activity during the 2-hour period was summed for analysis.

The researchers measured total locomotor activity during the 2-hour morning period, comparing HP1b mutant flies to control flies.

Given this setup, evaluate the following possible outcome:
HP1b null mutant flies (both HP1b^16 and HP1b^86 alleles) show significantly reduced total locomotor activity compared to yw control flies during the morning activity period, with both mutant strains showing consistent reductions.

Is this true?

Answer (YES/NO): YES